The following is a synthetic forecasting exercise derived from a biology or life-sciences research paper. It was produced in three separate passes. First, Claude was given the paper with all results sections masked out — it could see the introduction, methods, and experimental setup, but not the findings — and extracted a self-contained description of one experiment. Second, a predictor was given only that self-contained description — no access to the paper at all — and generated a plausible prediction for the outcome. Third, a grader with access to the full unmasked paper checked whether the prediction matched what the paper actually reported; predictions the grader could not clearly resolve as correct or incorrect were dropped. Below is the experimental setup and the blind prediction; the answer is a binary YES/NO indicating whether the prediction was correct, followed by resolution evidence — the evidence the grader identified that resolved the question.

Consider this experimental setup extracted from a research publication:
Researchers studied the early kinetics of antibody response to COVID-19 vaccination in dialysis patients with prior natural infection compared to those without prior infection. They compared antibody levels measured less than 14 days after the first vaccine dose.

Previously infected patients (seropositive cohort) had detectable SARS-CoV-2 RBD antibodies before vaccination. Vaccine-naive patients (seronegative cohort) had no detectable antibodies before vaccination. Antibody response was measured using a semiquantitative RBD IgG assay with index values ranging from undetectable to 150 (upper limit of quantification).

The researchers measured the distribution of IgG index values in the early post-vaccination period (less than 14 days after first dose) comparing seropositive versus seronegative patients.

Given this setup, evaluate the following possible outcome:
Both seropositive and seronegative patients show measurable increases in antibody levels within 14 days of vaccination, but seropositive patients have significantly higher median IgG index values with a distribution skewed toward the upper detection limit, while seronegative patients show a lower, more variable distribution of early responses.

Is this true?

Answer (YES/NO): NO